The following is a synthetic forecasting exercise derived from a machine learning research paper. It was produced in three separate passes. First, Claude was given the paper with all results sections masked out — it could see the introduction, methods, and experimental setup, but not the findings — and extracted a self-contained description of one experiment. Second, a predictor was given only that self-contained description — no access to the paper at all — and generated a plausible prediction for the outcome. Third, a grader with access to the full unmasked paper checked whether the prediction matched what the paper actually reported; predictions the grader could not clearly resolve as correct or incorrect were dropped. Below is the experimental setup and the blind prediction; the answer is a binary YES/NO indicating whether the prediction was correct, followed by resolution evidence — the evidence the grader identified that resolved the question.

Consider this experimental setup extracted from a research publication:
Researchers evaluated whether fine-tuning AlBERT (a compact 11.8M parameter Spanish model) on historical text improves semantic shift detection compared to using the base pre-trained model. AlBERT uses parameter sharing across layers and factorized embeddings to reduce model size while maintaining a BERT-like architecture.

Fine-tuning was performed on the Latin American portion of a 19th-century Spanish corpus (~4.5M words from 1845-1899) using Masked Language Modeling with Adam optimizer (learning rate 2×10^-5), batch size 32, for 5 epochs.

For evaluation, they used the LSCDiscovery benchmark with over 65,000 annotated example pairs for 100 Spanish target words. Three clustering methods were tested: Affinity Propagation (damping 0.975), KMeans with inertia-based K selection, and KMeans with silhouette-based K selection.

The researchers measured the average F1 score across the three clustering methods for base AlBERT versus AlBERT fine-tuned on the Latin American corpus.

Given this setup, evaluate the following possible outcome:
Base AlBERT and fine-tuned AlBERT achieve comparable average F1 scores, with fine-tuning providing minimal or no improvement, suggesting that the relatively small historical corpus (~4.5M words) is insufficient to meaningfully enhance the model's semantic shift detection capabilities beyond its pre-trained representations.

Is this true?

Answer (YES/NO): YES